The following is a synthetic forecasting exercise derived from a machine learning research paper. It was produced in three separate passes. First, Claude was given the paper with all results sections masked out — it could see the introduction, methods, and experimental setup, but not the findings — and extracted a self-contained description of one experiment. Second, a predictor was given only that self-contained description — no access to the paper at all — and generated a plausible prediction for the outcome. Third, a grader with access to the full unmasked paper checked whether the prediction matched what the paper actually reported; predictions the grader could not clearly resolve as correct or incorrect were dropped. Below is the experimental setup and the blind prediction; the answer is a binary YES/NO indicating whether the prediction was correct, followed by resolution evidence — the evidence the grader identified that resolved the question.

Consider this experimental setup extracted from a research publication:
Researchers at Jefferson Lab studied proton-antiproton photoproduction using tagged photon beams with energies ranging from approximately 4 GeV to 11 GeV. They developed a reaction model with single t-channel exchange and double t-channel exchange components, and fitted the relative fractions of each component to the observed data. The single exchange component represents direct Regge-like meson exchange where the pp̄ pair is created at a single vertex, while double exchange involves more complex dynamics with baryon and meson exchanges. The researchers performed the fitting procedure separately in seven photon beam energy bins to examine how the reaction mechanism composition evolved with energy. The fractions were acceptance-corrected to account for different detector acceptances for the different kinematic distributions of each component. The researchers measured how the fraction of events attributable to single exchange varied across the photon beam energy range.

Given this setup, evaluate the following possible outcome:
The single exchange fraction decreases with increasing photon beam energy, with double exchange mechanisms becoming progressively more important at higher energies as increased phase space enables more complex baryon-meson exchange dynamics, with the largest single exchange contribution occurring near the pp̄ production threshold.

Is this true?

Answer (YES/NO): NO